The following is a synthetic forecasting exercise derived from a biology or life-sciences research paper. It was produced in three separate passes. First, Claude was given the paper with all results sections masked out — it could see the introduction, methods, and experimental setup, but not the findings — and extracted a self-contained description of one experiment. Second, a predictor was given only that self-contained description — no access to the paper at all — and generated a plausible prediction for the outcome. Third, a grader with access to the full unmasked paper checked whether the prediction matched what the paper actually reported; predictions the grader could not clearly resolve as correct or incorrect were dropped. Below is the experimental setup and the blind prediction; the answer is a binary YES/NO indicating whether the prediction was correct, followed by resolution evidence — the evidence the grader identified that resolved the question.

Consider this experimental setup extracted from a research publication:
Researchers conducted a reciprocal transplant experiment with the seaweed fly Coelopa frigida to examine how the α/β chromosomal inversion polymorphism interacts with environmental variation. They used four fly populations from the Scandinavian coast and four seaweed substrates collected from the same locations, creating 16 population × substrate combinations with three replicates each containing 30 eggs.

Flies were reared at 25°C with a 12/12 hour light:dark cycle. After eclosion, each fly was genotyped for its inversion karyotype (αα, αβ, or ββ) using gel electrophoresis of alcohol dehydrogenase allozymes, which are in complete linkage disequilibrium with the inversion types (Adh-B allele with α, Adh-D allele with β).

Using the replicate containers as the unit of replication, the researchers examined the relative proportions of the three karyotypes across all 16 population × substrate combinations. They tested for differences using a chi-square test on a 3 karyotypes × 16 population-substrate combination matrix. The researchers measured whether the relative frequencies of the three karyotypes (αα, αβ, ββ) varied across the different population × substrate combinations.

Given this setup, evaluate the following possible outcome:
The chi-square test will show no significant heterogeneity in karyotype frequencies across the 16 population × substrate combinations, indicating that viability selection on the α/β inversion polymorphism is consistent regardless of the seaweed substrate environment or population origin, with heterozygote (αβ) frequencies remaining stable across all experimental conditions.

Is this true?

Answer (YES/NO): NO